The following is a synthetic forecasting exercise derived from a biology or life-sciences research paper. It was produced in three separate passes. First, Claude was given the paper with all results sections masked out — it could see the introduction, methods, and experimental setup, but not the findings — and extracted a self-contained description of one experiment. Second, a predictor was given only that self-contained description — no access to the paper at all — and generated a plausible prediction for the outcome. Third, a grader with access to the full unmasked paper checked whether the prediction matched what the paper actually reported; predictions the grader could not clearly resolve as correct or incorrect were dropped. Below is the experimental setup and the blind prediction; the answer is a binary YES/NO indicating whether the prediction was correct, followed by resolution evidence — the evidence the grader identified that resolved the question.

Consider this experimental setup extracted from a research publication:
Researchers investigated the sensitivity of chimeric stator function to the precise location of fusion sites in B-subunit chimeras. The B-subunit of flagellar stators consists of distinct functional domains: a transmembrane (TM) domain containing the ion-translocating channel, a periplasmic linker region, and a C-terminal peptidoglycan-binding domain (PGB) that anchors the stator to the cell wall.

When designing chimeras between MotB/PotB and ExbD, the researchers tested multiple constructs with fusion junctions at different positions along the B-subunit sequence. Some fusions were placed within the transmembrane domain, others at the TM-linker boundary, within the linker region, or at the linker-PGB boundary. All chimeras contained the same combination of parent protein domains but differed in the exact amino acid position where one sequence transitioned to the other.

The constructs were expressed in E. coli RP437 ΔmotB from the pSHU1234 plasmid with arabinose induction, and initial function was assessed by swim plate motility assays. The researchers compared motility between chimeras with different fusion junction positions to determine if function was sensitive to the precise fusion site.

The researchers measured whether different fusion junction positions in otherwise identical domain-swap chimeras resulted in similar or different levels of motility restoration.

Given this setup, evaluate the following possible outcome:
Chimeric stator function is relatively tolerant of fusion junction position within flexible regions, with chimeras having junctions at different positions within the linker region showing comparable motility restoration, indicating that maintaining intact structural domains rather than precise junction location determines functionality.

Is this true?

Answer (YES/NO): NO